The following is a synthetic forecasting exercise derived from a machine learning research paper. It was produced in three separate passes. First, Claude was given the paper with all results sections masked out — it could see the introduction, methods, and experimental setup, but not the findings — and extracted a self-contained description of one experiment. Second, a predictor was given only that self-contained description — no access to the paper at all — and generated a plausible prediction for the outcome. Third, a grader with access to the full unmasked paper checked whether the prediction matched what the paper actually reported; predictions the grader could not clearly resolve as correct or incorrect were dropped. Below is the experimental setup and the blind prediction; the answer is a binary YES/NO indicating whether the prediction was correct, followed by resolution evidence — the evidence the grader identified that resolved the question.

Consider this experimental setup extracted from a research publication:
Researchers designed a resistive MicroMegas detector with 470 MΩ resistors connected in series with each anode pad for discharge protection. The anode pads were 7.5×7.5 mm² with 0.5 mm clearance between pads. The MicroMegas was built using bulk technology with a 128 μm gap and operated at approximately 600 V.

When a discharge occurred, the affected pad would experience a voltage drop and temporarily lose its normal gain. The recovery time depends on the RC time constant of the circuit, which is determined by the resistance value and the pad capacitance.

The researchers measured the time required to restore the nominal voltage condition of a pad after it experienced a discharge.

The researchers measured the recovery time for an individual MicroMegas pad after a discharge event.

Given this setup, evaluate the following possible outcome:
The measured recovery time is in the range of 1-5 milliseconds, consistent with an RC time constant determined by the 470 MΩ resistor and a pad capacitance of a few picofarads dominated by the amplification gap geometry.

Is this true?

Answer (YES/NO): NO